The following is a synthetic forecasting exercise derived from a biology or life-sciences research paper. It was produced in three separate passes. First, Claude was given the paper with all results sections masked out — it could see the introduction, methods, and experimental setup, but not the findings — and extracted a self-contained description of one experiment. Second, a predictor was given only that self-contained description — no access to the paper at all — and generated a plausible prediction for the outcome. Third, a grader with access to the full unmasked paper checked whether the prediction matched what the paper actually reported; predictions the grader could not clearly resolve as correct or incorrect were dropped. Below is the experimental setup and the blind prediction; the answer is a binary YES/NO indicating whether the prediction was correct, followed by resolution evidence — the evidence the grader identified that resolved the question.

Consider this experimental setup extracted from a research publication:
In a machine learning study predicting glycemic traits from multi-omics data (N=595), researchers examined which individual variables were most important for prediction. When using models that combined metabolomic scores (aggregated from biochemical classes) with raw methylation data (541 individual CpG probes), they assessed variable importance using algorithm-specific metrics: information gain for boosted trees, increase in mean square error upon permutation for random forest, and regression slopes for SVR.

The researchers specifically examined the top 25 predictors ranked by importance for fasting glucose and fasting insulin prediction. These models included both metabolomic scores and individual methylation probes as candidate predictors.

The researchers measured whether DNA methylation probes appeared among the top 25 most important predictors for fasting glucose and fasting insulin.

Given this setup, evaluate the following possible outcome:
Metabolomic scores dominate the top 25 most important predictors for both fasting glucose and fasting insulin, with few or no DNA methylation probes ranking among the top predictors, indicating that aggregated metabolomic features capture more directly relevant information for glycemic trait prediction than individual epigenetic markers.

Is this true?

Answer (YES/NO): NO